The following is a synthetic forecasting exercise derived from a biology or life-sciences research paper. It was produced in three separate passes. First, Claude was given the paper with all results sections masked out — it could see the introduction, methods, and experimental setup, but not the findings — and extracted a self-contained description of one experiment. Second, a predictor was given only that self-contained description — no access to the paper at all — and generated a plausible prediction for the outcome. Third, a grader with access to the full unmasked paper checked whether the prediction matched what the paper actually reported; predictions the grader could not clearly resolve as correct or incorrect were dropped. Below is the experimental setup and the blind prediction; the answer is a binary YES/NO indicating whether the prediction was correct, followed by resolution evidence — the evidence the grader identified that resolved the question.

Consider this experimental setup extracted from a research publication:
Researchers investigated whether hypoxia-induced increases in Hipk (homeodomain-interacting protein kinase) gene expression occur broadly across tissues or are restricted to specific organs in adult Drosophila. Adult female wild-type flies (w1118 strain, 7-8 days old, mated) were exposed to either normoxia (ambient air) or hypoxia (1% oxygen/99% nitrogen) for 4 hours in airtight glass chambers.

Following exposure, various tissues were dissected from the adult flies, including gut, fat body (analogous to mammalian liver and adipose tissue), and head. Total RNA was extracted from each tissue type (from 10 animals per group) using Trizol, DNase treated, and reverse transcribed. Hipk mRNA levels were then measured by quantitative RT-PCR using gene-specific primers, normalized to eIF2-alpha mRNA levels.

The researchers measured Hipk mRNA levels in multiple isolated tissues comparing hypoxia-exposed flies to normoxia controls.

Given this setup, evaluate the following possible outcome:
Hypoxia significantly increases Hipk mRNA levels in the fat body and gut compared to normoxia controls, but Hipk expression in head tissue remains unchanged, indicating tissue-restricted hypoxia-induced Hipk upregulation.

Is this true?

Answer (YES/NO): NO